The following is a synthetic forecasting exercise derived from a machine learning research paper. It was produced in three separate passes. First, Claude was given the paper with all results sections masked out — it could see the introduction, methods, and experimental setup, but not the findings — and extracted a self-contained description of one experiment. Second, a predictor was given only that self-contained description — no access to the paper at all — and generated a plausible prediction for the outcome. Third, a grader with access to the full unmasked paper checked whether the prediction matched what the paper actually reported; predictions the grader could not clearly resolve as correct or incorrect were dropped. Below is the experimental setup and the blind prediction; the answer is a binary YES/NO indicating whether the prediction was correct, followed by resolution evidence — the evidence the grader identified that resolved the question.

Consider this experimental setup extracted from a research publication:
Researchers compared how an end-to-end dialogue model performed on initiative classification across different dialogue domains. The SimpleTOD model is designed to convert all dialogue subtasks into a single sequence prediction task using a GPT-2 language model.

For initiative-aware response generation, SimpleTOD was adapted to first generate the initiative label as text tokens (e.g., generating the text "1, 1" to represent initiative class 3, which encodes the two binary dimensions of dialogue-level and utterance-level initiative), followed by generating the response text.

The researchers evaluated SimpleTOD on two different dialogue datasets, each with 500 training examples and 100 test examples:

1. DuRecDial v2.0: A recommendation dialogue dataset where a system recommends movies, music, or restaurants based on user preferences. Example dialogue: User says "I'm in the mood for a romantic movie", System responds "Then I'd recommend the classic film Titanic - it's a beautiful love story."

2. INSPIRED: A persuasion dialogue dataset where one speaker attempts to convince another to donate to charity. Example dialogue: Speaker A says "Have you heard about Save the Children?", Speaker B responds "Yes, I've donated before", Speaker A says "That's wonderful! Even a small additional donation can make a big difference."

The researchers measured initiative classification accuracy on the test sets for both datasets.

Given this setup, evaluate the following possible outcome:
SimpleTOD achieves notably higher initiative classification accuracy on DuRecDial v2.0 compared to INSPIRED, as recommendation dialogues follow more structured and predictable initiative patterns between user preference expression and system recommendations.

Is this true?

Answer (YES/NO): YES